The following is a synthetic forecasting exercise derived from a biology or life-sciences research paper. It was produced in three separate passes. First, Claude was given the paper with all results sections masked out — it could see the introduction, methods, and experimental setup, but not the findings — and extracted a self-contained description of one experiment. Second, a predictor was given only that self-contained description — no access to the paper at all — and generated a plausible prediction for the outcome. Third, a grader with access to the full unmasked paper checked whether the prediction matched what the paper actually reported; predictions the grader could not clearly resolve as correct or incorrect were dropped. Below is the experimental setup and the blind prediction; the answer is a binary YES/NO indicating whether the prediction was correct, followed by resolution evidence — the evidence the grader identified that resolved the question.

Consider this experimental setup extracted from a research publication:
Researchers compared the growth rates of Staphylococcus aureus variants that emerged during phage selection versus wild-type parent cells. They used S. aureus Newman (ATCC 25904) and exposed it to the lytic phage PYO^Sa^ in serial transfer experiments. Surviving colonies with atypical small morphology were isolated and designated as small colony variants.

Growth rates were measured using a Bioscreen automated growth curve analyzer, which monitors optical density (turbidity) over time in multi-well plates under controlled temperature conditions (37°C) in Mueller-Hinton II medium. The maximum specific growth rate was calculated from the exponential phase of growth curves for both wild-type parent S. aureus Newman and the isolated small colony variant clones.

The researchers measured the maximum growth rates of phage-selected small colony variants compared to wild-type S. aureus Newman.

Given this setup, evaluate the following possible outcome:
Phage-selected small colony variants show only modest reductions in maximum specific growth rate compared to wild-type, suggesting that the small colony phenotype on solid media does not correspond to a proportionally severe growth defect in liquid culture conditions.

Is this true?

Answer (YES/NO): NO